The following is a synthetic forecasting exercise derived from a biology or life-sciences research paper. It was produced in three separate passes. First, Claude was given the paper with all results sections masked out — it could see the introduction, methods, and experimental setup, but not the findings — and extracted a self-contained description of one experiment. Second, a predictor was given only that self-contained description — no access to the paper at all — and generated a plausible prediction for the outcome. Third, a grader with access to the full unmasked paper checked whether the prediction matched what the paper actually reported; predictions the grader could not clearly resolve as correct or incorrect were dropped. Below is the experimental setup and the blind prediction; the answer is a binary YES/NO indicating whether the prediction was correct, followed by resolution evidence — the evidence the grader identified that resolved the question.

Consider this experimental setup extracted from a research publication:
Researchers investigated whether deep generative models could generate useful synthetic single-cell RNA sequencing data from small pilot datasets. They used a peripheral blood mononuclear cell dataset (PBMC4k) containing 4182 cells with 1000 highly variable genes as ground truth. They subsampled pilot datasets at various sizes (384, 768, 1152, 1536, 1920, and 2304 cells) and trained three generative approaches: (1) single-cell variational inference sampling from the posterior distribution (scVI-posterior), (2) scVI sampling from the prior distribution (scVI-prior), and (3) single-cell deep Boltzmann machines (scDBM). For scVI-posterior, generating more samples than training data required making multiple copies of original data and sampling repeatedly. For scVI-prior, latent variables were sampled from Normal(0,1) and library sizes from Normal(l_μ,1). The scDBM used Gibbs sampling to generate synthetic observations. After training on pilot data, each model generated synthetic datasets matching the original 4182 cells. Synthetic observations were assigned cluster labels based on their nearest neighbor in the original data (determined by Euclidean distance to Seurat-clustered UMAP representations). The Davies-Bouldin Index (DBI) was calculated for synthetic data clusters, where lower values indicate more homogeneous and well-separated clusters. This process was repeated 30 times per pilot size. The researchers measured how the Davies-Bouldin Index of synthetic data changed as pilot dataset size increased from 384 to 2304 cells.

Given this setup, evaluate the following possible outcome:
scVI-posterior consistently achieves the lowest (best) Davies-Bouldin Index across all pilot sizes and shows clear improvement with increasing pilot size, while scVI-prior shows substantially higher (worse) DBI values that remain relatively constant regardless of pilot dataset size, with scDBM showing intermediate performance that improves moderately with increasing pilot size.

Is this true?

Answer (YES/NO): NO